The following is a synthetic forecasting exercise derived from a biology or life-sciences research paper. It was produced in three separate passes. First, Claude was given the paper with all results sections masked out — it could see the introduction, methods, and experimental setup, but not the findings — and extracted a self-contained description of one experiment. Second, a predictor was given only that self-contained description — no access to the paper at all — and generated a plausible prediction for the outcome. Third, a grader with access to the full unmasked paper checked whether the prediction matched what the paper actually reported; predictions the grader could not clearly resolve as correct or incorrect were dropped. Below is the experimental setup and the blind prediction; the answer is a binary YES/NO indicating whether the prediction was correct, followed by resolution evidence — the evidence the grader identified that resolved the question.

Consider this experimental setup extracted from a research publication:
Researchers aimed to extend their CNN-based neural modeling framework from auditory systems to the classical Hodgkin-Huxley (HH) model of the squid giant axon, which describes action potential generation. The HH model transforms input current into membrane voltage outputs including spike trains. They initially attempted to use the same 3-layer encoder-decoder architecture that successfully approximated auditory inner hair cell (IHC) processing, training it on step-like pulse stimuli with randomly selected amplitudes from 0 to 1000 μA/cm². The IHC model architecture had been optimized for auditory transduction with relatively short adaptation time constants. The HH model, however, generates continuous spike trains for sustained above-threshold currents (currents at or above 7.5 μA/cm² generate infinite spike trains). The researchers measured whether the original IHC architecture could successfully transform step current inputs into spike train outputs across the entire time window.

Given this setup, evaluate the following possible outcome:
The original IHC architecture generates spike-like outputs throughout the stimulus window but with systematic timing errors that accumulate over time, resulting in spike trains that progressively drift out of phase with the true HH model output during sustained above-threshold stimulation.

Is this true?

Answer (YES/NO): NO